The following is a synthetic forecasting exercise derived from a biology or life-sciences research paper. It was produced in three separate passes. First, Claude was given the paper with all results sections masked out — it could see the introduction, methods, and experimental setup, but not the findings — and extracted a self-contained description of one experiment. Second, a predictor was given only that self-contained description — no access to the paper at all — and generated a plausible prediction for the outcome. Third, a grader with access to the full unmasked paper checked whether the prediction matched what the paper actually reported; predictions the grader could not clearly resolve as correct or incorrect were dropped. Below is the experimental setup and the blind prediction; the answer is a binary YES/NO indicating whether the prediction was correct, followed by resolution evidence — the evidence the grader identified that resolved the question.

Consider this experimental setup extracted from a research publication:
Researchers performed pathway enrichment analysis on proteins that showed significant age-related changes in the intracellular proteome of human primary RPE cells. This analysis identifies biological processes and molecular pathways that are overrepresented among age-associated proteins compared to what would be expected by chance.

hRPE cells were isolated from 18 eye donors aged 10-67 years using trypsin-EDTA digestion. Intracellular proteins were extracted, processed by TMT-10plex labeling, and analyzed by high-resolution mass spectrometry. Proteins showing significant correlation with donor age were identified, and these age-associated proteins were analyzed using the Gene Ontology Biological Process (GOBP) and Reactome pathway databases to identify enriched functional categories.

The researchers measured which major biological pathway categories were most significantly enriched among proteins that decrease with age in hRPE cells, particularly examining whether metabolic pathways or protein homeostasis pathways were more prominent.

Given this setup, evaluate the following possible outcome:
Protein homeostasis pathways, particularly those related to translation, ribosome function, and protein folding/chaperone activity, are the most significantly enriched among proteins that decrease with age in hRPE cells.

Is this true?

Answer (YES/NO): NO